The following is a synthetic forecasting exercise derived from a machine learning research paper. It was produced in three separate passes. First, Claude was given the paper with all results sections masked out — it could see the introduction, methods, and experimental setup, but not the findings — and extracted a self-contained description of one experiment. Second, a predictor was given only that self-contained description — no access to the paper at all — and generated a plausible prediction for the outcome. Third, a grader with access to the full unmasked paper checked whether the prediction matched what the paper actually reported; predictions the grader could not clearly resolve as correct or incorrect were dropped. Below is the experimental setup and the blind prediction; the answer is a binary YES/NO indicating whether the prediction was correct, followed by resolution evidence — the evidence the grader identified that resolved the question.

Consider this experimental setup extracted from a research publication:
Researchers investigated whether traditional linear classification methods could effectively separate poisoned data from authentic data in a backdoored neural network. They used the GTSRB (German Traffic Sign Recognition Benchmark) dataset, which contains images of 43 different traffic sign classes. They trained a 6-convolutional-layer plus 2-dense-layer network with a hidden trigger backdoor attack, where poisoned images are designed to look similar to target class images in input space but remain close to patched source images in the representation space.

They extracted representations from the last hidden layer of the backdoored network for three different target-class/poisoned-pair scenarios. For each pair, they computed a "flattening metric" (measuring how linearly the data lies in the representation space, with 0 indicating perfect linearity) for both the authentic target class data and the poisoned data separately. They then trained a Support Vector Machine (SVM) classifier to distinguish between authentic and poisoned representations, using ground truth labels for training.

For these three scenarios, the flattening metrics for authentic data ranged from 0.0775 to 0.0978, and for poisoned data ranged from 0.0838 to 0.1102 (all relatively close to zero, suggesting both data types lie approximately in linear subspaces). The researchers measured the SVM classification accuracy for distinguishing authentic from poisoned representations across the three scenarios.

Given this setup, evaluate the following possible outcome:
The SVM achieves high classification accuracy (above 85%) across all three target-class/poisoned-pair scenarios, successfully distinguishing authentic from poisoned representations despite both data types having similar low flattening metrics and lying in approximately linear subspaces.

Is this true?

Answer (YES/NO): NO